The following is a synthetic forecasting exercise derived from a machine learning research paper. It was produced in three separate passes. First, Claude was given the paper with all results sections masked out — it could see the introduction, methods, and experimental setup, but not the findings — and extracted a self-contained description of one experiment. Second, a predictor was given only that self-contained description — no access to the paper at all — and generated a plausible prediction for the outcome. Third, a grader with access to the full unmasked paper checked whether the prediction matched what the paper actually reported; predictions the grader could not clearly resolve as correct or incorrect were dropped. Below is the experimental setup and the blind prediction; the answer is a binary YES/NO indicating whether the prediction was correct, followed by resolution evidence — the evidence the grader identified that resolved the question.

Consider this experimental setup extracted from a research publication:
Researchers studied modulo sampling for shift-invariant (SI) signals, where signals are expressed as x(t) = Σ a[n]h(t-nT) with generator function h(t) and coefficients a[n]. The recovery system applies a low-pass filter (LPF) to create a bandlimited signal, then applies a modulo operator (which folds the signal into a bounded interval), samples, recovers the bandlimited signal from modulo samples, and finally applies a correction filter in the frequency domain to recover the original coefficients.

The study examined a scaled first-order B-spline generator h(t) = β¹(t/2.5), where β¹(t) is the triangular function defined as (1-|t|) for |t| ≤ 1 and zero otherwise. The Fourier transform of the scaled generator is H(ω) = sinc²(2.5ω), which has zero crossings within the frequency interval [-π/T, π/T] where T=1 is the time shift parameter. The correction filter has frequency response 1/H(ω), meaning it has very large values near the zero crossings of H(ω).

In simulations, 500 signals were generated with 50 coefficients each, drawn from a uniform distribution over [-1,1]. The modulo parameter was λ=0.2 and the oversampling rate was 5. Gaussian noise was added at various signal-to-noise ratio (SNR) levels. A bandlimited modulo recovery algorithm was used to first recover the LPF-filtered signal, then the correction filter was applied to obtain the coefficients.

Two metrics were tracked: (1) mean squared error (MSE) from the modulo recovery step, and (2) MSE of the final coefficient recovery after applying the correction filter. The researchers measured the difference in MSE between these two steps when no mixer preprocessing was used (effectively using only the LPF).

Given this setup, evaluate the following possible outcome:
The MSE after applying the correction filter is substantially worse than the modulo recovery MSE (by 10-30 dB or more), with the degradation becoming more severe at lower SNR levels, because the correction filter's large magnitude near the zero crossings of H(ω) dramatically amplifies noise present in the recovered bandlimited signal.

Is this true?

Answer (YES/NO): NO